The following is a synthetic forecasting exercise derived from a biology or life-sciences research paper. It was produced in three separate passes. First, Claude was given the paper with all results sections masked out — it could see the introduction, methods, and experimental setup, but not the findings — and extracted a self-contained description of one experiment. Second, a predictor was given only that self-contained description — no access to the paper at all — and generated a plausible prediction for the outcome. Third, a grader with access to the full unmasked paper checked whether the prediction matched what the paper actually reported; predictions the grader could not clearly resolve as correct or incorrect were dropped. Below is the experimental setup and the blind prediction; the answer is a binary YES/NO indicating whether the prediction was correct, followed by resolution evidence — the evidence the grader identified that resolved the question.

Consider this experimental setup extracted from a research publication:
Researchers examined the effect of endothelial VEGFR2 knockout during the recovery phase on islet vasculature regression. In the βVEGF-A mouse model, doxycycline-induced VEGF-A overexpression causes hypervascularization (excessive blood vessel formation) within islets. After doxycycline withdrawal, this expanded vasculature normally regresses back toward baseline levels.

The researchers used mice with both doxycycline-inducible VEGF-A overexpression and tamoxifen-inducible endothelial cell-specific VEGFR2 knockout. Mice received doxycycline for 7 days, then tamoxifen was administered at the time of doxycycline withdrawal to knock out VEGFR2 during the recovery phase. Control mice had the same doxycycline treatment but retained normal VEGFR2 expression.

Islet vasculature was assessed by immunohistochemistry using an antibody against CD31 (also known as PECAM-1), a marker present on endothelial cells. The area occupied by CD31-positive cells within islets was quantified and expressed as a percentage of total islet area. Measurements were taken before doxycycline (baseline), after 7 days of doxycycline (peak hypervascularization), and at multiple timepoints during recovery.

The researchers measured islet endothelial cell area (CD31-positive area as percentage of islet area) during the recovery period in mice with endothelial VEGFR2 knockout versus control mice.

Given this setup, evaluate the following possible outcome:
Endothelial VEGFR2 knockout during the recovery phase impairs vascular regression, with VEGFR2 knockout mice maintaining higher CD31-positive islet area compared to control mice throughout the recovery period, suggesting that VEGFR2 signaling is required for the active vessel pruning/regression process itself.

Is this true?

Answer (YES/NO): NO